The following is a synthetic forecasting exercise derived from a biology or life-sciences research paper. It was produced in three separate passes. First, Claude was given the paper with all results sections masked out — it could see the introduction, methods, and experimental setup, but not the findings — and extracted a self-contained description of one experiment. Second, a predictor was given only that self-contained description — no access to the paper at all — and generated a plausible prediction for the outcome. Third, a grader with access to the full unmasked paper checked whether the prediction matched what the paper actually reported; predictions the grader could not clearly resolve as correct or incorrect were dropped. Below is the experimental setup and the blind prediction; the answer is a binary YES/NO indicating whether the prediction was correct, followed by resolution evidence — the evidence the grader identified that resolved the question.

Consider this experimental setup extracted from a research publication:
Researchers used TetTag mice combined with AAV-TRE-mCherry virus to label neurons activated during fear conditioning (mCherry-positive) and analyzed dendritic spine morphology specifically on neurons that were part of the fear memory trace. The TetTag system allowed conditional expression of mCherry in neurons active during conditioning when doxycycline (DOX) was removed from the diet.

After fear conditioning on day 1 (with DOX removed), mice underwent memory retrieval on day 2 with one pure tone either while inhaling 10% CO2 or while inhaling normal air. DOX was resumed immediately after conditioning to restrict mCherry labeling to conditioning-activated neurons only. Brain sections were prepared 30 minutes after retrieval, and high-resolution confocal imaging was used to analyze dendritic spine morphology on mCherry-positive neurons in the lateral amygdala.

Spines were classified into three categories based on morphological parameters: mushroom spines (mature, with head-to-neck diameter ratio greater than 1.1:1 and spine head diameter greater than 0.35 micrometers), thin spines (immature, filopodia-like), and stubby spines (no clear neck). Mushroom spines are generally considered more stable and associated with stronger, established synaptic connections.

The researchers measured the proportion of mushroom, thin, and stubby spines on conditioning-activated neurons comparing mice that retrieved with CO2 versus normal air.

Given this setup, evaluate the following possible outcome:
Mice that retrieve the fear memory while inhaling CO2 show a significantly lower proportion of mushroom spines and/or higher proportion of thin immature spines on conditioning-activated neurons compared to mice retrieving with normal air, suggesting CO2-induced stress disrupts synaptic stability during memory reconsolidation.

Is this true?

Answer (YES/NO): NO